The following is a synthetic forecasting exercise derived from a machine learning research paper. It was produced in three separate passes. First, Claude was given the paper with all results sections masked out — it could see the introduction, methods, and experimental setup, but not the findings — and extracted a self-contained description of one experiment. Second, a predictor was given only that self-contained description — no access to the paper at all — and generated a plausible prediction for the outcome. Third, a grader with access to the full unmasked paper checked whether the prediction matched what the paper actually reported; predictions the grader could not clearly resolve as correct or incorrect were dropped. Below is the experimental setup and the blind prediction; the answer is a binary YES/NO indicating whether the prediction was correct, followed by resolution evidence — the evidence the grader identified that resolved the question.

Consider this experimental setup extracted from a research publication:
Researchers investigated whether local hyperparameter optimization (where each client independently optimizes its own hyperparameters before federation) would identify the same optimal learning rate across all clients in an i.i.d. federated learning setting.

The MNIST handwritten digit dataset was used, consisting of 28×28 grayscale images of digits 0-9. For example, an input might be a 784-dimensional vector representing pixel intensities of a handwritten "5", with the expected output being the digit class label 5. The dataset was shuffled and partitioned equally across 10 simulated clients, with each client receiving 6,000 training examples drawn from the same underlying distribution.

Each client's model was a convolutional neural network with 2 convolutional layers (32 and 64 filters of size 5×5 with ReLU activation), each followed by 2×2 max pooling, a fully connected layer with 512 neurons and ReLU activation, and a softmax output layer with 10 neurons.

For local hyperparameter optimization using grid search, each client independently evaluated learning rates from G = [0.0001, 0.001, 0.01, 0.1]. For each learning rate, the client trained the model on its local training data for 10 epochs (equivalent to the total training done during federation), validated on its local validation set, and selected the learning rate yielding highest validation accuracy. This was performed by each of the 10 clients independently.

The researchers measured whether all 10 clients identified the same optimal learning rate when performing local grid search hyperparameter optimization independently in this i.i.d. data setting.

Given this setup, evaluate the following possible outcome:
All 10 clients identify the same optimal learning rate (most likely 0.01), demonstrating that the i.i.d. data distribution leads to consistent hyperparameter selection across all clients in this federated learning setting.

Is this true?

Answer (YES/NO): NO